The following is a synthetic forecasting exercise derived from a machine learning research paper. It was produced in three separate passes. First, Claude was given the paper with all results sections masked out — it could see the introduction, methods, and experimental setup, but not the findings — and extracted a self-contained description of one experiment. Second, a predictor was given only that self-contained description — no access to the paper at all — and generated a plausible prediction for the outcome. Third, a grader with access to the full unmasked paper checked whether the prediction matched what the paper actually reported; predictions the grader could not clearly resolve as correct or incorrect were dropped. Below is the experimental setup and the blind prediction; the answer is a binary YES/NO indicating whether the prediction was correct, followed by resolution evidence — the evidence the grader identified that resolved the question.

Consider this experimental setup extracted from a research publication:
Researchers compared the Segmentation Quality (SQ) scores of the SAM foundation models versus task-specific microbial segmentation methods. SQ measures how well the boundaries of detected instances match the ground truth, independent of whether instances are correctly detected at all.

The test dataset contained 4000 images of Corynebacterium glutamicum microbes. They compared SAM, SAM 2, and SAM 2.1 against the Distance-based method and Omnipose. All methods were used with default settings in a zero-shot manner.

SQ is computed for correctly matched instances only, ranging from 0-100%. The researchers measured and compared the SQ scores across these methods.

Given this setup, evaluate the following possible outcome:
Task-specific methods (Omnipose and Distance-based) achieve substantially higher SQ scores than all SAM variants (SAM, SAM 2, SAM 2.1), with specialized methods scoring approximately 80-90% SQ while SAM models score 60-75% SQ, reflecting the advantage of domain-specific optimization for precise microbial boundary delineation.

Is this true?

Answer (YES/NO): NO